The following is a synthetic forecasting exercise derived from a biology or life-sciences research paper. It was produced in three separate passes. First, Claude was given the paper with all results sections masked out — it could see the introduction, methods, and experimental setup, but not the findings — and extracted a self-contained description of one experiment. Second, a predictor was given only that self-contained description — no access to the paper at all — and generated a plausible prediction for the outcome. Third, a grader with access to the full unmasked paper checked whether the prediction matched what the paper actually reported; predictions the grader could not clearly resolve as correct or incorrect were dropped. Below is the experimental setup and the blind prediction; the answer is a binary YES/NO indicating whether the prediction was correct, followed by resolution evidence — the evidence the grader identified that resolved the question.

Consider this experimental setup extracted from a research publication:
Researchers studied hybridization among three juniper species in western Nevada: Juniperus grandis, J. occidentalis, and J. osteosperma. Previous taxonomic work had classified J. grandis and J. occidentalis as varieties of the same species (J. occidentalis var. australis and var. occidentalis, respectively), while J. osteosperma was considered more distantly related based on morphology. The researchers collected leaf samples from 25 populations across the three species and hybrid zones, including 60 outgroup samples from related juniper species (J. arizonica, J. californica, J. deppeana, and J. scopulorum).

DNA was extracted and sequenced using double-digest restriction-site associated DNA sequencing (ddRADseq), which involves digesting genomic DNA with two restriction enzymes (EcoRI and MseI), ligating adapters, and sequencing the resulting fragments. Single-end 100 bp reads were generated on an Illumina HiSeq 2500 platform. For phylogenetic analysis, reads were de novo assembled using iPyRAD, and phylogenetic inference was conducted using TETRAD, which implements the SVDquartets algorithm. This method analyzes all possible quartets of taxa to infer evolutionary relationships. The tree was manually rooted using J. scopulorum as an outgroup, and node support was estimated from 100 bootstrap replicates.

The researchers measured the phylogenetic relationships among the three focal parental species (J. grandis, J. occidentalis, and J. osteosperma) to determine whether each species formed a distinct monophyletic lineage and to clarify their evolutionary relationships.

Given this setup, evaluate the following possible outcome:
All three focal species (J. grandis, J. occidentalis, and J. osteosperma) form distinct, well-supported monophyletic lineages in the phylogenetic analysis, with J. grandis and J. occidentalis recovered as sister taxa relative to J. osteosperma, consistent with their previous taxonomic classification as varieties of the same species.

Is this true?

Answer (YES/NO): YES